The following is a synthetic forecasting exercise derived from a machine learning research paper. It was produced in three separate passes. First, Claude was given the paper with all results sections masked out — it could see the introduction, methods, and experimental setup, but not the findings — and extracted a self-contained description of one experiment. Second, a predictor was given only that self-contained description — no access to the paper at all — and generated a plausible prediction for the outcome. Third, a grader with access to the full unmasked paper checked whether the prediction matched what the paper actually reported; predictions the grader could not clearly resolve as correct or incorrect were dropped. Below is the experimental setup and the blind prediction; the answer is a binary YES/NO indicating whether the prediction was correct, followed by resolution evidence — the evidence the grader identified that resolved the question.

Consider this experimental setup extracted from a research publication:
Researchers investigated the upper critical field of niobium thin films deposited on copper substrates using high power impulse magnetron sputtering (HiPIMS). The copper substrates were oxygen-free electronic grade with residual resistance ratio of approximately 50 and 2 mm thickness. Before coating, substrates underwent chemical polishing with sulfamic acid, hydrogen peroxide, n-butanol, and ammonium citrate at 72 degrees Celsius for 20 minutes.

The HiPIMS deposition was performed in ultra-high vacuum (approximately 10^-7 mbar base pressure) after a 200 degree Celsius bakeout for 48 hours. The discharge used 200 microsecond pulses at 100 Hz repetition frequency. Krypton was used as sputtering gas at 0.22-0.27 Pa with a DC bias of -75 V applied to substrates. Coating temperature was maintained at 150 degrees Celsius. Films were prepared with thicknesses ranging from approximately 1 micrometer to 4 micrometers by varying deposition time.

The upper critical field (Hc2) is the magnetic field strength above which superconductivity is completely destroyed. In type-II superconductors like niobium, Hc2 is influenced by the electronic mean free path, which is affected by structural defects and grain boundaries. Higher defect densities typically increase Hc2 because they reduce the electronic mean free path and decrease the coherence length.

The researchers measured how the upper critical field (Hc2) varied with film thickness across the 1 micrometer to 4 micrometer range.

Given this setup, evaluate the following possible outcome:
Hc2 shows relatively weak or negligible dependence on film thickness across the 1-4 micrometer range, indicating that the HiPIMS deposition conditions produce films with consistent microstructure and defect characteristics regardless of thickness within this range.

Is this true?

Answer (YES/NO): NO